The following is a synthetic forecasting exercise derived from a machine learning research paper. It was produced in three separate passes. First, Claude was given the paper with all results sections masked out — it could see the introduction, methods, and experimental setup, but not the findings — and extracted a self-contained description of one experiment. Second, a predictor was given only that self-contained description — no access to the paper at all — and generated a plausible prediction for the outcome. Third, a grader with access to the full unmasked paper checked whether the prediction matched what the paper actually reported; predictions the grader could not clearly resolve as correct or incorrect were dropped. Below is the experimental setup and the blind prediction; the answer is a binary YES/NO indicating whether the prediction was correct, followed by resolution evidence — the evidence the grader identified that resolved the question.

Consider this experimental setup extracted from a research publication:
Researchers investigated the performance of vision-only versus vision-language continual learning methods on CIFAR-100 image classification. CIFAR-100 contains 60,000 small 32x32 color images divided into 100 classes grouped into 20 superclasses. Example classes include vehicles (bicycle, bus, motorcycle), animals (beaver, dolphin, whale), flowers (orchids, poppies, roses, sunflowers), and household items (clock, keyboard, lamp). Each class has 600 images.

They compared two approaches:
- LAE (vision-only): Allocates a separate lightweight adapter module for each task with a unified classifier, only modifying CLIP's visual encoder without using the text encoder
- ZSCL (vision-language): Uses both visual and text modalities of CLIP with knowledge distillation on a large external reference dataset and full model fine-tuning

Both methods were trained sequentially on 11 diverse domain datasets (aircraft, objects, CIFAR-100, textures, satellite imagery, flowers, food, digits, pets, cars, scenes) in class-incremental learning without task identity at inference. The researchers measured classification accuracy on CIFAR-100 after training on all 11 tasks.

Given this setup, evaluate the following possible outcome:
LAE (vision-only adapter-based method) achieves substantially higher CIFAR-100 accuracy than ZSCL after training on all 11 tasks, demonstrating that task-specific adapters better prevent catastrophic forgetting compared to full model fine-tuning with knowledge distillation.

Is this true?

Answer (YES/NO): NO